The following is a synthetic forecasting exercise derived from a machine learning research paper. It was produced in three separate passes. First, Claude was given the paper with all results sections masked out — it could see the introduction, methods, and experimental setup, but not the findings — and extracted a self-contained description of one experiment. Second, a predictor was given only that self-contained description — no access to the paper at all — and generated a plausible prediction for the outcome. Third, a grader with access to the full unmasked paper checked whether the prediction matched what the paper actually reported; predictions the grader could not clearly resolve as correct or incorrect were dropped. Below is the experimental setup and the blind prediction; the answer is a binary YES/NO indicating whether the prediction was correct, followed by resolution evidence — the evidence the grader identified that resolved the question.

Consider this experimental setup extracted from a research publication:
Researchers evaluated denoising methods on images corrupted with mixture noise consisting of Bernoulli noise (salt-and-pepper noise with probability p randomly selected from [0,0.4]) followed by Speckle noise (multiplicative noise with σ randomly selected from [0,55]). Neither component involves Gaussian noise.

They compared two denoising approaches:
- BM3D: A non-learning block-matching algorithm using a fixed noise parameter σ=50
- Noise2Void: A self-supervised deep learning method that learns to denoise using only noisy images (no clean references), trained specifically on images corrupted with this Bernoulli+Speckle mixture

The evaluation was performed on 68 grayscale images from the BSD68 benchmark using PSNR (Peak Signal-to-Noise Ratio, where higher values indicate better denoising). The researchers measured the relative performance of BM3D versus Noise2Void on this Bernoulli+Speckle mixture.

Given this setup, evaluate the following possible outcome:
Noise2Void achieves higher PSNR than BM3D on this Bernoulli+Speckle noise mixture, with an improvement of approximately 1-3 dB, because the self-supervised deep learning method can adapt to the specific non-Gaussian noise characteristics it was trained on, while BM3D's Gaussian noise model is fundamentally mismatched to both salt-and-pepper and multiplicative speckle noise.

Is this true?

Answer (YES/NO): YES